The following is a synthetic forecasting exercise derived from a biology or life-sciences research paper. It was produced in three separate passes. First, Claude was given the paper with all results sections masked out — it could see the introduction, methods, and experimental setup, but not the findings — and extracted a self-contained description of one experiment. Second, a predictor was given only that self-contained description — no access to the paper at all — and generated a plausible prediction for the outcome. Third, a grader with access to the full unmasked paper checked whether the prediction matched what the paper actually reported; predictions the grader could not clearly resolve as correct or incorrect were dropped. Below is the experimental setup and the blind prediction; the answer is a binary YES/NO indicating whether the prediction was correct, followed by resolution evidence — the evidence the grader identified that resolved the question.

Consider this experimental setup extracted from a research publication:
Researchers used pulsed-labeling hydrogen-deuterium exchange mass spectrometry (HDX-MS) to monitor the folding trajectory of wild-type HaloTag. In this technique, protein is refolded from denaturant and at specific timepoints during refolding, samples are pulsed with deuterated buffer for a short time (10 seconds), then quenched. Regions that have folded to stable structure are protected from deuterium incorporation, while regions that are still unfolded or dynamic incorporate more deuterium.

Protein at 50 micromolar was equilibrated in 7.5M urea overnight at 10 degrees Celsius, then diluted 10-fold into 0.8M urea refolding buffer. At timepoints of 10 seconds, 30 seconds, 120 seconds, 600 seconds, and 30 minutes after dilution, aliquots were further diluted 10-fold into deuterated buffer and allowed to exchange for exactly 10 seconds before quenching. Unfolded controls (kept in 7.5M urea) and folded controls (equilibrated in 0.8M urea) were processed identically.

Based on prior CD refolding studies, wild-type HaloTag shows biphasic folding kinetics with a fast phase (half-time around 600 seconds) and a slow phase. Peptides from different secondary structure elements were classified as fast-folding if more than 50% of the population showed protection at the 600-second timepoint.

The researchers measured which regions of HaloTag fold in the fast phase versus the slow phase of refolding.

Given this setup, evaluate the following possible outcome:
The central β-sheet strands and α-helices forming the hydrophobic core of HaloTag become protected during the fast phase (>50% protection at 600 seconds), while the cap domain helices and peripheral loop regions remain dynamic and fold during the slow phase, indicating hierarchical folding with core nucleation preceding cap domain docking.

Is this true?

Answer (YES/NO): YES